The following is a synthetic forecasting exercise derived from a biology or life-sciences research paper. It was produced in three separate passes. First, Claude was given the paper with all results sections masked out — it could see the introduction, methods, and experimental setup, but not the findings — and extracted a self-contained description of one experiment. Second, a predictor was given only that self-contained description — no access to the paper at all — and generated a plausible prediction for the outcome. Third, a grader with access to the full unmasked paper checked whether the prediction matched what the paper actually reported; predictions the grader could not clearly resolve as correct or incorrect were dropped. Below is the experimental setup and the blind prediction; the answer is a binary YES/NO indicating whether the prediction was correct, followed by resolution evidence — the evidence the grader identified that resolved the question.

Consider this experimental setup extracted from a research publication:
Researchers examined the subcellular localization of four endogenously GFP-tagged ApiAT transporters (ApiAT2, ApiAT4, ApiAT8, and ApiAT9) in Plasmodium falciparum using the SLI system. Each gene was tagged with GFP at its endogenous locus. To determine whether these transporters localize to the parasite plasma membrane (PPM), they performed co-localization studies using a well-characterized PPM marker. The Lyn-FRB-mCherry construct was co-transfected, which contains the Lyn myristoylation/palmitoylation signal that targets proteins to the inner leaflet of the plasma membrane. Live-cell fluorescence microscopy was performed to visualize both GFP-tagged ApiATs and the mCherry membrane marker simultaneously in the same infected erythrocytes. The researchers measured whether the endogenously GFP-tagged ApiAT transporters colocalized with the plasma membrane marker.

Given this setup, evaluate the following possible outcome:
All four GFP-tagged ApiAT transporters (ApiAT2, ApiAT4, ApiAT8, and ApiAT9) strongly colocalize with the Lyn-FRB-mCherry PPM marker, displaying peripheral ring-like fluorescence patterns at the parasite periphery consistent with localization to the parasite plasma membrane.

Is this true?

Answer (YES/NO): NO